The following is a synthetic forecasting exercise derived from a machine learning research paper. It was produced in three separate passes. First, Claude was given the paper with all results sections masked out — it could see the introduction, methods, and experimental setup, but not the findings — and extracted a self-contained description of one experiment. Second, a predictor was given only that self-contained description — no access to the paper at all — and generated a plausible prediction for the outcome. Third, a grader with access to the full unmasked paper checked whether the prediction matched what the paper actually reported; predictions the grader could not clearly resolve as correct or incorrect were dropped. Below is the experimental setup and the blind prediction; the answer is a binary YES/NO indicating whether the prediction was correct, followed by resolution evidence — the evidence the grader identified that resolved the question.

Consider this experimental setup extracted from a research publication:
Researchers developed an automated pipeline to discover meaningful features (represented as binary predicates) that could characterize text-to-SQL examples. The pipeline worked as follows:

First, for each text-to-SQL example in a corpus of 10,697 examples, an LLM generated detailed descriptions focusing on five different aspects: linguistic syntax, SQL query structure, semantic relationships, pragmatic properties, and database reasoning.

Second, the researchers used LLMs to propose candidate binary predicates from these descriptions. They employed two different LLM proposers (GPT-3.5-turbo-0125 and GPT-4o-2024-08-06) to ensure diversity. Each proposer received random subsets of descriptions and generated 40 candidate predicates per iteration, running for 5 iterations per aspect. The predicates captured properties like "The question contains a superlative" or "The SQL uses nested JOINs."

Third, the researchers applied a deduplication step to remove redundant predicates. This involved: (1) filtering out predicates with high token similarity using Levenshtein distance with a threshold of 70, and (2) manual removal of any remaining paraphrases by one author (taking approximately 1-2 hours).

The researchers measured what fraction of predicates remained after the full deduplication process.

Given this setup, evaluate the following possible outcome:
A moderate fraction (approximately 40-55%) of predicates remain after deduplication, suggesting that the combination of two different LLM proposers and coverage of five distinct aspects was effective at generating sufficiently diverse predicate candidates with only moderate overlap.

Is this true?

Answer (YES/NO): NO